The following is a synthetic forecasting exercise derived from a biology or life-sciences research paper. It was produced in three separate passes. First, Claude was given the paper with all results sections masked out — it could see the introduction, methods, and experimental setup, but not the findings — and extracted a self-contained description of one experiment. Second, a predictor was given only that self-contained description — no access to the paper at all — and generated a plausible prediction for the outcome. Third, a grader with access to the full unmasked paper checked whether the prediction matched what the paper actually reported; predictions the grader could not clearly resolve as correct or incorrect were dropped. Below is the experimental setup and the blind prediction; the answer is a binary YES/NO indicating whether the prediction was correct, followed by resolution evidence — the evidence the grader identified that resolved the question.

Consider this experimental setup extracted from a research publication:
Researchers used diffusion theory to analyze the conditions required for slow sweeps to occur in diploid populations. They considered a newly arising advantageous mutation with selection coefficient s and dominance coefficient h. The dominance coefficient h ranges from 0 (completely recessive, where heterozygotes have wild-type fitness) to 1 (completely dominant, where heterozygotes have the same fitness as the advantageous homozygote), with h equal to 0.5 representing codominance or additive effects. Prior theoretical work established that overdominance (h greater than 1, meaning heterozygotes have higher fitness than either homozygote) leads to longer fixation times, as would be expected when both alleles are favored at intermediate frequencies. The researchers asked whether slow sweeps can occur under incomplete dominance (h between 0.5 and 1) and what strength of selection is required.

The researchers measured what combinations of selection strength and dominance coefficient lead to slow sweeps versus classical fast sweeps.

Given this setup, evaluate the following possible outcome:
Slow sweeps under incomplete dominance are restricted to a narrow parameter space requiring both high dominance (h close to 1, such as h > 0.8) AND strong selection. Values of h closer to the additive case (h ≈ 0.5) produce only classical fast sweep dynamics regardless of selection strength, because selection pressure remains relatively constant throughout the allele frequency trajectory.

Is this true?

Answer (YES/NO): NO